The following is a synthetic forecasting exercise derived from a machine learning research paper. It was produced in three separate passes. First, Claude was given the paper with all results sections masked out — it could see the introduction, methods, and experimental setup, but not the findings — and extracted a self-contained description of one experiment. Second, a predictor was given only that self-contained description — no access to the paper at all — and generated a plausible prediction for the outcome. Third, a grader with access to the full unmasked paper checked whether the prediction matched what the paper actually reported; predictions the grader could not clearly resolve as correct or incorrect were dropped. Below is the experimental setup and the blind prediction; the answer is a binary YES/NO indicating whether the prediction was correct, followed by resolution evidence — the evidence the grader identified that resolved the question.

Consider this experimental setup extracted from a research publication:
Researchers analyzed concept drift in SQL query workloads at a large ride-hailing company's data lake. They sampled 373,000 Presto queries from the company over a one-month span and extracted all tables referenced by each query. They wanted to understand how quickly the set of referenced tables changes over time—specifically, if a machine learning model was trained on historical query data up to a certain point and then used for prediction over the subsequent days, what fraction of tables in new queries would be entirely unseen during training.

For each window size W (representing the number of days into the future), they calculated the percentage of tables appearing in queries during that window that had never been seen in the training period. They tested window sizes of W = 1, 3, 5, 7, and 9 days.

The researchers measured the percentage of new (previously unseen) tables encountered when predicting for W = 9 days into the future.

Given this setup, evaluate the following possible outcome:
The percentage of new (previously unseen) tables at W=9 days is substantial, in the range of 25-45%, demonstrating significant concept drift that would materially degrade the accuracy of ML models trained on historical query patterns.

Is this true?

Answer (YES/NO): NO